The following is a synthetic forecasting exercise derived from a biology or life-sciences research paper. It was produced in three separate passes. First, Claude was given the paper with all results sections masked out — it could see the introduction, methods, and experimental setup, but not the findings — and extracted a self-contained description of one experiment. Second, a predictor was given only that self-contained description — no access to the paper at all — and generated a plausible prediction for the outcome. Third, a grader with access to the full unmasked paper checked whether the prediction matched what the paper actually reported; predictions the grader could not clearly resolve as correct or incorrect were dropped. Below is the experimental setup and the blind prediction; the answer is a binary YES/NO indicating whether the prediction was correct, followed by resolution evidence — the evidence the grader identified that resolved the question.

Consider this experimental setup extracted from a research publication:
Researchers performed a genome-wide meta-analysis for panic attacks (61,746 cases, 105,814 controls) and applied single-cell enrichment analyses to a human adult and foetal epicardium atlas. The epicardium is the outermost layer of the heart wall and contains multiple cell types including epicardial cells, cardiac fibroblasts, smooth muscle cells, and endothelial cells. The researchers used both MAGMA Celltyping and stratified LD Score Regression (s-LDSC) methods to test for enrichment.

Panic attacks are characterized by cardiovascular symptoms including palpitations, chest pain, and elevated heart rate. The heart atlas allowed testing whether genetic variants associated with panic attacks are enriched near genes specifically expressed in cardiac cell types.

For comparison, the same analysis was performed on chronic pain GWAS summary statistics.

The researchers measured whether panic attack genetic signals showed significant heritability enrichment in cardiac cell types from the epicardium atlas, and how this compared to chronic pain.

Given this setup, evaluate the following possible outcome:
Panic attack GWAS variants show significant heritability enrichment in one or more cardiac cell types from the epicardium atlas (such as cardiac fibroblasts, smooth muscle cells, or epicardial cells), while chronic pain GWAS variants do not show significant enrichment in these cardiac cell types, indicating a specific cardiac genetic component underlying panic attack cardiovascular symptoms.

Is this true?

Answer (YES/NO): NO